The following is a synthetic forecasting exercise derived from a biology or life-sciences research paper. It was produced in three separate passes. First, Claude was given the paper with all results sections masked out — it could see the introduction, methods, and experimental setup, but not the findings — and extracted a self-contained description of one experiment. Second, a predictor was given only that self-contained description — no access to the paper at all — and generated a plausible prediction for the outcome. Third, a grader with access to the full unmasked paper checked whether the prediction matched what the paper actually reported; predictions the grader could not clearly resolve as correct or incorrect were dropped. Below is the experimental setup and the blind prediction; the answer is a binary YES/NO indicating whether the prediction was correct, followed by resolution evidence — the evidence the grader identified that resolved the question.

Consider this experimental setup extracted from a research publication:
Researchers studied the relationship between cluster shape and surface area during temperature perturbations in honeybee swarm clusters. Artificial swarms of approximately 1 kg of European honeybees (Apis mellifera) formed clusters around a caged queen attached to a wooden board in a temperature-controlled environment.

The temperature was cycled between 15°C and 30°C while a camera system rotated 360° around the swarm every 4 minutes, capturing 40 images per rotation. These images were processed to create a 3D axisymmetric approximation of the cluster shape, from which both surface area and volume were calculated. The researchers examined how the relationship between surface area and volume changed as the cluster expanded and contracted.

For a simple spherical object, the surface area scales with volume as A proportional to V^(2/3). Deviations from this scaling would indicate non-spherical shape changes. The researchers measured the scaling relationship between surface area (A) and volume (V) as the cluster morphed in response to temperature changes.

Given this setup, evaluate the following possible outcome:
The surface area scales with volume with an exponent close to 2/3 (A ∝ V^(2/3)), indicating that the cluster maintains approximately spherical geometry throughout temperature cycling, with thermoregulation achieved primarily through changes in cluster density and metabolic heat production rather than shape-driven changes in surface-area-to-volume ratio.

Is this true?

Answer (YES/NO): NO